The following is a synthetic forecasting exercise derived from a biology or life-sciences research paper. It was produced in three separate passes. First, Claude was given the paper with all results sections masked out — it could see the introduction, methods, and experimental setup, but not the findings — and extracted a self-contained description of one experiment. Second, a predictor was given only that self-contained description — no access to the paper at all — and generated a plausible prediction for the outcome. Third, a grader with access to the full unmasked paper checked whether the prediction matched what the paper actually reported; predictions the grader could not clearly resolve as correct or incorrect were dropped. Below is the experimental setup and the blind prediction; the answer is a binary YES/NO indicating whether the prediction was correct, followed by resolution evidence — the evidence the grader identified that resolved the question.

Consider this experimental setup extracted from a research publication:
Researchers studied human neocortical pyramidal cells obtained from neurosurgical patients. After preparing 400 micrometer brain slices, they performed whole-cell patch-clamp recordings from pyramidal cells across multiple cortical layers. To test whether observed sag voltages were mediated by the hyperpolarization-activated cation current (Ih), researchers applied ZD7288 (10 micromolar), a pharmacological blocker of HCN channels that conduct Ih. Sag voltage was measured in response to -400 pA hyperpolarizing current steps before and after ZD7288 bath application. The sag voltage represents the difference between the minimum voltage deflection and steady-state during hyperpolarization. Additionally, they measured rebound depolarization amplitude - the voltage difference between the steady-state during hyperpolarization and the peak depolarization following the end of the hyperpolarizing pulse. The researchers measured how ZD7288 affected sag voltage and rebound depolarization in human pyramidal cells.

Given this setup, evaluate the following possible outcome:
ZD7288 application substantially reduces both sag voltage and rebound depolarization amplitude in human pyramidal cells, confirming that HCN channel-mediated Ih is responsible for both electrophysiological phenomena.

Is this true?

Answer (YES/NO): YES